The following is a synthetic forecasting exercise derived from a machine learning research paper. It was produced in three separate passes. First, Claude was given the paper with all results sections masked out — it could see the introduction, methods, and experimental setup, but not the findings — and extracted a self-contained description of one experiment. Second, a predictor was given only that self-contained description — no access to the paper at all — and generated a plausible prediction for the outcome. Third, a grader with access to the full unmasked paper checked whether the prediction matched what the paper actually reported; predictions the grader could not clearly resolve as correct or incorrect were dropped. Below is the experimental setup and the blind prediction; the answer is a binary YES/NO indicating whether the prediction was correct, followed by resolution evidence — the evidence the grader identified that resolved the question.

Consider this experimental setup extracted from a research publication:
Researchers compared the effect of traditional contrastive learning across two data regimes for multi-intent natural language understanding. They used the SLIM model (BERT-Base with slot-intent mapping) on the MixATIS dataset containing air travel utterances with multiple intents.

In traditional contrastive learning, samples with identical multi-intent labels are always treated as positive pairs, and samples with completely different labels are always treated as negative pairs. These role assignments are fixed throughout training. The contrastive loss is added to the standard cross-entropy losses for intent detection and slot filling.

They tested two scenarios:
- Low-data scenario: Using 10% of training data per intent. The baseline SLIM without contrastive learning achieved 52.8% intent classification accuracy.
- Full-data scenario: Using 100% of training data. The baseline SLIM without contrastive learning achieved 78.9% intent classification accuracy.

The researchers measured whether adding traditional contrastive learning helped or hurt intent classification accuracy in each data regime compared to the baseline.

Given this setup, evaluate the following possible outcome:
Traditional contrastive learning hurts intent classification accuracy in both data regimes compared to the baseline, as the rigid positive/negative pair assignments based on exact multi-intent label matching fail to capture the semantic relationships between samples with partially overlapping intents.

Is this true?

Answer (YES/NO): NO